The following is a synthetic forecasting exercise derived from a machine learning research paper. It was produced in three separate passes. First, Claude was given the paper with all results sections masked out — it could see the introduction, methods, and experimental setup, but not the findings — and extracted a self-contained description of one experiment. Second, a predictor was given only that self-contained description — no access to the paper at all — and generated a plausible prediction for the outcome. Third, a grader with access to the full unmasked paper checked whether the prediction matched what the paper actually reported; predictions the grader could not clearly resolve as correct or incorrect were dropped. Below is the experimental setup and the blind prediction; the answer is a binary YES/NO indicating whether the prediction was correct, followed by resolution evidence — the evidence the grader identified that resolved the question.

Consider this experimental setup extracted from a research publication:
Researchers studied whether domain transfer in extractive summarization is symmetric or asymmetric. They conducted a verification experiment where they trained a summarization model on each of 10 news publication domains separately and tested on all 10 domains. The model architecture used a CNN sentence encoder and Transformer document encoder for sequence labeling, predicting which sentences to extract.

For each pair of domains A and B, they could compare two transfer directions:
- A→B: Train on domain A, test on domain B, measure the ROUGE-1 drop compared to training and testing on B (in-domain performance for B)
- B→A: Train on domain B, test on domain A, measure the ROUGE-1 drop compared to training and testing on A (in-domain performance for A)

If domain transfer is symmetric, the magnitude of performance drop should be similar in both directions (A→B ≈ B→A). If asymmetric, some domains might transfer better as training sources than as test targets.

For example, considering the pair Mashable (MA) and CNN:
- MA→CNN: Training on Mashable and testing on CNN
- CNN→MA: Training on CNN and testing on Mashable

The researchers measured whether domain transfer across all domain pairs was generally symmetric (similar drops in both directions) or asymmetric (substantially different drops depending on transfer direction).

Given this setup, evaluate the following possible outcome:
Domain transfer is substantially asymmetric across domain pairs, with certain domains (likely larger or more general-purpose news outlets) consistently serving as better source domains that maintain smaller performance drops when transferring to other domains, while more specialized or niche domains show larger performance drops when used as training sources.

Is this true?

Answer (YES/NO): YES